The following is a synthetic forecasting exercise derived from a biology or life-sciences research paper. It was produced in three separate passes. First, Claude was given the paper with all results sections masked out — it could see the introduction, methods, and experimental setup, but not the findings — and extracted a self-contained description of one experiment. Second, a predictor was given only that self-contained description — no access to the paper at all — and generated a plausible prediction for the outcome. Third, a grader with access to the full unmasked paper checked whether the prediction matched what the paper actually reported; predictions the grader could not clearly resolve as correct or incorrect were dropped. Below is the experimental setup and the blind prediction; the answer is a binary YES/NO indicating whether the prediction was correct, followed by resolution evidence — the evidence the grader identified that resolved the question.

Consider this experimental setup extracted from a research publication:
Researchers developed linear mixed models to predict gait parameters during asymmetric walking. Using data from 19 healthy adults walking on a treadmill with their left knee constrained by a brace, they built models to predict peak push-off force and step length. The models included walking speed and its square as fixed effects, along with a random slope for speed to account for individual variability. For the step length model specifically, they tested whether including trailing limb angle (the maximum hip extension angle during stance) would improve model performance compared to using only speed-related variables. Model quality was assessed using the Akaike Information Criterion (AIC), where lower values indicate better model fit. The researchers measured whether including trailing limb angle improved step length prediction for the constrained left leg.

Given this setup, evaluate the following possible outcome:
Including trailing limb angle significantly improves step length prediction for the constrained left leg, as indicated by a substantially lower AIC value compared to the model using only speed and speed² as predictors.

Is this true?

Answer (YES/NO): YES